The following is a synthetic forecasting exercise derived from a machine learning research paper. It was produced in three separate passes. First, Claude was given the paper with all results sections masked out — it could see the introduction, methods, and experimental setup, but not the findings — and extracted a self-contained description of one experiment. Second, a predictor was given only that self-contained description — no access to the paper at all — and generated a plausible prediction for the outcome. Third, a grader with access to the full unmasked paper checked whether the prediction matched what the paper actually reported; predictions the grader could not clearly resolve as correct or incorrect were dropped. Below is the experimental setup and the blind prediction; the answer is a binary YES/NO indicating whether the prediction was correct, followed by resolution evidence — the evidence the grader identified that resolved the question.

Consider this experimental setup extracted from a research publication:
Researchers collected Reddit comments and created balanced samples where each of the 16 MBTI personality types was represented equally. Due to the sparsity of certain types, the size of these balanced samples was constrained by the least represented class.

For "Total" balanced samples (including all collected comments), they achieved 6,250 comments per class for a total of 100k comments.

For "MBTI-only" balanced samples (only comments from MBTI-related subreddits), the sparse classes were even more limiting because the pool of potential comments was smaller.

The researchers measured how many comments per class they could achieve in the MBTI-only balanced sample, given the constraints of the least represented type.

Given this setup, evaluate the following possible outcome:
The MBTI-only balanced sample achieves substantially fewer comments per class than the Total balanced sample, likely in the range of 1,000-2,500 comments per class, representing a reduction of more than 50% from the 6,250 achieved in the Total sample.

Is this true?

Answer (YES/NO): NO